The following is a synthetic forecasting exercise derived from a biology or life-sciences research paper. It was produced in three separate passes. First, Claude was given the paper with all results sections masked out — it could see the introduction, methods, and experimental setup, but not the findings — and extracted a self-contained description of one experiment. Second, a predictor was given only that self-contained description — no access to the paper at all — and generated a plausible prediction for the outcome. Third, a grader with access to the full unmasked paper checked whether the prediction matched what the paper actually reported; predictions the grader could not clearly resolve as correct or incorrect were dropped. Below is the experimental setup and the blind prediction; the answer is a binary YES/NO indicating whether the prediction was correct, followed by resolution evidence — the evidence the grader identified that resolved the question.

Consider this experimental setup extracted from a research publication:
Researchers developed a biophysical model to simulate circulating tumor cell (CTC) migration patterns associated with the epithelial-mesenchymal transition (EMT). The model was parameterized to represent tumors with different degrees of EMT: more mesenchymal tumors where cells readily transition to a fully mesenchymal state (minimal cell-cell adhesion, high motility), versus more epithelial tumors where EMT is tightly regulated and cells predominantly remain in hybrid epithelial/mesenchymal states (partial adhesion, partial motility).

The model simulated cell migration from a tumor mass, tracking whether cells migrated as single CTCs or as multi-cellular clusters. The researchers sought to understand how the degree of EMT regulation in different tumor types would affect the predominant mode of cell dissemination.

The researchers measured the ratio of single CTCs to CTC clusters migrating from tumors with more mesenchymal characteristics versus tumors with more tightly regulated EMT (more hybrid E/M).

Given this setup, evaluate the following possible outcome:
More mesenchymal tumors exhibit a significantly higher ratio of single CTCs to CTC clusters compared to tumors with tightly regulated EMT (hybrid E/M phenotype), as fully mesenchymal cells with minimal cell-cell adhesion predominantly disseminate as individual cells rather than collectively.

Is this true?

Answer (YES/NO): YES